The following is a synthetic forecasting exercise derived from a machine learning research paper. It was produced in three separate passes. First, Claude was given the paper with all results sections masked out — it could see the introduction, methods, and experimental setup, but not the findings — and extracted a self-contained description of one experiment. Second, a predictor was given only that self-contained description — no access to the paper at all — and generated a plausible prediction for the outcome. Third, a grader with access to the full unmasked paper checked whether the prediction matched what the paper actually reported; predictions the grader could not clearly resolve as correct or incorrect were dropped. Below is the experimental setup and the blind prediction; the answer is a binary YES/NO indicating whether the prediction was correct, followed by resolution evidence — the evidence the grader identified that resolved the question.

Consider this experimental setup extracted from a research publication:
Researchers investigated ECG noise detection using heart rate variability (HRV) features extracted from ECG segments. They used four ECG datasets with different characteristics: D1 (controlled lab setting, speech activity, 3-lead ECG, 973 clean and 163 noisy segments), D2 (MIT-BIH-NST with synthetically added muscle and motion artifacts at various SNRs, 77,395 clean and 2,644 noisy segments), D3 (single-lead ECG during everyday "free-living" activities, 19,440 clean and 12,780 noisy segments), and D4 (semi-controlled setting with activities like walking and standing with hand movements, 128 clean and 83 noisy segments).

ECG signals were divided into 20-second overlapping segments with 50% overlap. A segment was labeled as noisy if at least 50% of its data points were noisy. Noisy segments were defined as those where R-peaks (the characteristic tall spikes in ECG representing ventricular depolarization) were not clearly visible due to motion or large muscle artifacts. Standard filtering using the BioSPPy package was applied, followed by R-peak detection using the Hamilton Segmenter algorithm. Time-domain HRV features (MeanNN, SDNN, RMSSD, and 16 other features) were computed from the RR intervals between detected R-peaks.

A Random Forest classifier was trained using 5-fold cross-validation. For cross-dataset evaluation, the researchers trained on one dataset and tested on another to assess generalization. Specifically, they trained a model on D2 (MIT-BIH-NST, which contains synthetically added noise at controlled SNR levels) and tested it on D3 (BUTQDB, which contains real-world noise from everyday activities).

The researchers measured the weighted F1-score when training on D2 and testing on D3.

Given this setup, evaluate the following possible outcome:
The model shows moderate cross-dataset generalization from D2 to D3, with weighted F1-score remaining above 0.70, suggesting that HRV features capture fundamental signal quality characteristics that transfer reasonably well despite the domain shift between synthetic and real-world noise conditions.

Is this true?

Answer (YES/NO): YES